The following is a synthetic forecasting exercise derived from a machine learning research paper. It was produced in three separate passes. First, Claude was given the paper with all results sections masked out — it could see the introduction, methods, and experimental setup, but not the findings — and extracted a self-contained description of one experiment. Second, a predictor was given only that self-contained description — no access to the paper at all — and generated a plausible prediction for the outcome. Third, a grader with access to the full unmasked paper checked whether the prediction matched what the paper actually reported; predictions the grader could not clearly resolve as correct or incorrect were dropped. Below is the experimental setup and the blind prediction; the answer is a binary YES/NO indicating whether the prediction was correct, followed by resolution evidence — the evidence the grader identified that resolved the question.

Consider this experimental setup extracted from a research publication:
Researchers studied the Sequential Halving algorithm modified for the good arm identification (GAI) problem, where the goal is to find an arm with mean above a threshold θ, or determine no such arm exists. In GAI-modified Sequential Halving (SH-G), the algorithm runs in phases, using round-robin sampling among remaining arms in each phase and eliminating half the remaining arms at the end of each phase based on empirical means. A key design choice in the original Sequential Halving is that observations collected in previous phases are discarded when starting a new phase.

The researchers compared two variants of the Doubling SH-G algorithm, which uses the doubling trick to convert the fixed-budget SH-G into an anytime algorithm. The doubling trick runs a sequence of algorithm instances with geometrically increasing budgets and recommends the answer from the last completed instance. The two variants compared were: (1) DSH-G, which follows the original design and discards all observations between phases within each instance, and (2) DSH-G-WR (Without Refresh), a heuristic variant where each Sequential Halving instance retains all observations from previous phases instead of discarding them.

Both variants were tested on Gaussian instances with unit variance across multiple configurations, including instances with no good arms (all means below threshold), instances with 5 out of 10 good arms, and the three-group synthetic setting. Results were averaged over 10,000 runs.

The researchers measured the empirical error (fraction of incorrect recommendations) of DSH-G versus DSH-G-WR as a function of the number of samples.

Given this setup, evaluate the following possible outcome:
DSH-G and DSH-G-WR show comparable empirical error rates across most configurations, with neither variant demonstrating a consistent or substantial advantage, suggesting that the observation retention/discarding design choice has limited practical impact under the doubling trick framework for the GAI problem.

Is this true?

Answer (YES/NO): NO